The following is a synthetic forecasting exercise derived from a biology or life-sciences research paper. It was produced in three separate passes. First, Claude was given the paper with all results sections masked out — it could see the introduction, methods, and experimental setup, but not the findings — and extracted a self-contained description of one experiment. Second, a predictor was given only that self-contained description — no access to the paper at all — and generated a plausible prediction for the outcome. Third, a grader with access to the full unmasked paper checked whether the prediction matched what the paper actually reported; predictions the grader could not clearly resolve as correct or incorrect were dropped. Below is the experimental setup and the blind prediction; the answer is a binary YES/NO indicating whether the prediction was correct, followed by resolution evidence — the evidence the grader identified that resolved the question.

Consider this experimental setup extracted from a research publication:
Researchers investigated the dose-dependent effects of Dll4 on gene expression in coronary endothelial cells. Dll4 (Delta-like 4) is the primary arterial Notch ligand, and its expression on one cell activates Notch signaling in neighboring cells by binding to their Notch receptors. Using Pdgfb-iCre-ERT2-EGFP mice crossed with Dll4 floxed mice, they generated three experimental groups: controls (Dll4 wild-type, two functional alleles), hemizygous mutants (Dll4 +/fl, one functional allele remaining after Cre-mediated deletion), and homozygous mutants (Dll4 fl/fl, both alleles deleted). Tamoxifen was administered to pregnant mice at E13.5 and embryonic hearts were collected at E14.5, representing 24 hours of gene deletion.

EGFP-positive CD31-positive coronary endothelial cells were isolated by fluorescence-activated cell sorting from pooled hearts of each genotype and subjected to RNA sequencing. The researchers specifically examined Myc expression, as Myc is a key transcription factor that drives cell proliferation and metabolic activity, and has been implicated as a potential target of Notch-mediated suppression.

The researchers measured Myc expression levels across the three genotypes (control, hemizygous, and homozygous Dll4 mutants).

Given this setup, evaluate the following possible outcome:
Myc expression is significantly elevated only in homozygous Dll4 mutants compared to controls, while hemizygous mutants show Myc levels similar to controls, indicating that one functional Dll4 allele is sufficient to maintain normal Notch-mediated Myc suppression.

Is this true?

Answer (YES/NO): NO